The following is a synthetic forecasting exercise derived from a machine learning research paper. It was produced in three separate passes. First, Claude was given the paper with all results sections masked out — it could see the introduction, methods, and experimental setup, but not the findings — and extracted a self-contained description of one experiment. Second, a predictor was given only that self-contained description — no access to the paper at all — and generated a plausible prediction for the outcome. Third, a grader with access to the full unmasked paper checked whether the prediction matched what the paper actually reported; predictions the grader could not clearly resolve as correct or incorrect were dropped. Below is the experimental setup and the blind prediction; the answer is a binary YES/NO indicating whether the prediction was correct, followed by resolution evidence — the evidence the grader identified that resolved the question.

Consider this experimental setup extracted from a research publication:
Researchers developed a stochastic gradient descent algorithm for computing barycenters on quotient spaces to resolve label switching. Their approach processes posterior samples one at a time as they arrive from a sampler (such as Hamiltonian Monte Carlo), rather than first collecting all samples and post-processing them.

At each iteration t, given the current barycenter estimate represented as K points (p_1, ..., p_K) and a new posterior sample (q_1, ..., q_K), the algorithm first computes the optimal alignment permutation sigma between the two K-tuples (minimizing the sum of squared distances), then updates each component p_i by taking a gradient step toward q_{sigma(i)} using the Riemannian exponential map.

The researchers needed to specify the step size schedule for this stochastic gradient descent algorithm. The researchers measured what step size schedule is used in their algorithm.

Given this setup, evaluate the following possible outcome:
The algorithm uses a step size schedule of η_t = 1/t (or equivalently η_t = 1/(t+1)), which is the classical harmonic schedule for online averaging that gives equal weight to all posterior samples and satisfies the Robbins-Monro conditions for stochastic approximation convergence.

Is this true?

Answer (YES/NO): YES